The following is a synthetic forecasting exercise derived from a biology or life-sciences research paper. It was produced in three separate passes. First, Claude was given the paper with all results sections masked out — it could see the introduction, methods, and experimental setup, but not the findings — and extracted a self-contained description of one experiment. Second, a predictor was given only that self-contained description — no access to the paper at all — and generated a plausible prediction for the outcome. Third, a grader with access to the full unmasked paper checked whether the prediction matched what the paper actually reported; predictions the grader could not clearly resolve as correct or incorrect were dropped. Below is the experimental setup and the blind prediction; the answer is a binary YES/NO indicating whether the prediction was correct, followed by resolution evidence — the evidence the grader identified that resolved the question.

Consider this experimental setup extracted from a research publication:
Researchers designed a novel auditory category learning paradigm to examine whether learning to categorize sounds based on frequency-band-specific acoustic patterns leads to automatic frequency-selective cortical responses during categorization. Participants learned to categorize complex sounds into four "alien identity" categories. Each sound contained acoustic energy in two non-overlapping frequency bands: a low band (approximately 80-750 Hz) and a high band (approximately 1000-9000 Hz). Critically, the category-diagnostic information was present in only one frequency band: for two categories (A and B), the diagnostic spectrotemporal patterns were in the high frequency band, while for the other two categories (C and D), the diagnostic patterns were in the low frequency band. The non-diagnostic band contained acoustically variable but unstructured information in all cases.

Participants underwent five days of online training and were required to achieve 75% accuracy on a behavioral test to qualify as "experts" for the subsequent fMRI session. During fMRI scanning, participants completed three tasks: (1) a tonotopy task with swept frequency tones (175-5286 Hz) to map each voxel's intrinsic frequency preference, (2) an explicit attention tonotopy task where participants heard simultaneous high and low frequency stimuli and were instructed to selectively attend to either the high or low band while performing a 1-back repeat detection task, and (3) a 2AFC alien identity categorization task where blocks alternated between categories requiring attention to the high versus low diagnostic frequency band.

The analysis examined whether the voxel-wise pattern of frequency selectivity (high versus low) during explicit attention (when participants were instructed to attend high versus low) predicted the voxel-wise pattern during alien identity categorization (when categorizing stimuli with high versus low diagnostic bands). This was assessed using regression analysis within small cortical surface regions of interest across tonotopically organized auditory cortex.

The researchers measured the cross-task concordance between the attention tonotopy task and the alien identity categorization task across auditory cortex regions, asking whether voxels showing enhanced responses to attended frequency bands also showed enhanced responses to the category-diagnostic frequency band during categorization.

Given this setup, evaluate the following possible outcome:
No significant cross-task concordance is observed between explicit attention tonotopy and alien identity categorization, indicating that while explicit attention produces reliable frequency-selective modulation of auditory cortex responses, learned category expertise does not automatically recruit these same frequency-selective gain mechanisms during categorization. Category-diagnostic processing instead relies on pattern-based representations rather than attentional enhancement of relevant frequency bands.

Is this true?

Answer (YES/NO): NO